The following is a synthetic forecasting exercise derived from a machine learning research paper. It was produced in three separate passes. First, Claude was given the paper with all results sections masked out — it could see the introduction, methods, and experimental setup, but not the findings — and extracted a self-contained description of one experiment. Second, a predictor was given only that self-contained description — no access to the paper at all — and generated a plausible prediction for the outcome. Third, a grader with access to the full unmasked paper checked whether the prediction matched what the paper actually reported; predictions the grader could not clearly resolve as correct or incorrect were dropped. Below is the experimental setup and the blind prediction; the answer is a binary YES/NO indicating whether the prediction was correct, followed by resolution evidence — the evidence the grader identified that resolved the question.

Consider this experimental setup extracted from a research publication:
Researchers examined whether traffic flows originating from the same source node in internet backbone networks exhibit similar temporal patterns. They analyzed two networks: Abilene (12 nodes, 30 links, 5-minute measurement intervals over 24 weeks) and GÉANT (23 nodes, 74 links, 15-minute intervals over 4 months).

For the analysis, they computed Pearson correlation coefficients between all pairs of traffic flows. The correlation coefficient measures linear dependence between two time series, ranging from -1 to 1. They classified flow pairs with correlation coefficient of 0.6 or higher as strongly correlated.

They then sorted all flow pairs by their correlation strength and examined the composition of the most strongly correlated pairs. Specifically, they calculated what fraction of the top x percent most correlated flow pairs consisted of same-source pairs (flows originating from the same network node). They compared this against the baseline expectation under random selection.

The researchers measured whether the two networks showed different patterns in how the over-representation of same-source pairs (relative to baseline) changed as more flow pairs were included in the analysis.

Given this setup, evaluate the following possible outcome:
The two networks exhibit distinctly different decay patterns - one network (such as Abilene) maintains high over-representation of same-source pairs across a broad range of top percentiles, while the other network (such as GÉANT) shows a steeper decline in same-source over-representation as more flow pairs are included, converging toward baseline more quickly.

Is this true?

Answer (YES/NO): YES